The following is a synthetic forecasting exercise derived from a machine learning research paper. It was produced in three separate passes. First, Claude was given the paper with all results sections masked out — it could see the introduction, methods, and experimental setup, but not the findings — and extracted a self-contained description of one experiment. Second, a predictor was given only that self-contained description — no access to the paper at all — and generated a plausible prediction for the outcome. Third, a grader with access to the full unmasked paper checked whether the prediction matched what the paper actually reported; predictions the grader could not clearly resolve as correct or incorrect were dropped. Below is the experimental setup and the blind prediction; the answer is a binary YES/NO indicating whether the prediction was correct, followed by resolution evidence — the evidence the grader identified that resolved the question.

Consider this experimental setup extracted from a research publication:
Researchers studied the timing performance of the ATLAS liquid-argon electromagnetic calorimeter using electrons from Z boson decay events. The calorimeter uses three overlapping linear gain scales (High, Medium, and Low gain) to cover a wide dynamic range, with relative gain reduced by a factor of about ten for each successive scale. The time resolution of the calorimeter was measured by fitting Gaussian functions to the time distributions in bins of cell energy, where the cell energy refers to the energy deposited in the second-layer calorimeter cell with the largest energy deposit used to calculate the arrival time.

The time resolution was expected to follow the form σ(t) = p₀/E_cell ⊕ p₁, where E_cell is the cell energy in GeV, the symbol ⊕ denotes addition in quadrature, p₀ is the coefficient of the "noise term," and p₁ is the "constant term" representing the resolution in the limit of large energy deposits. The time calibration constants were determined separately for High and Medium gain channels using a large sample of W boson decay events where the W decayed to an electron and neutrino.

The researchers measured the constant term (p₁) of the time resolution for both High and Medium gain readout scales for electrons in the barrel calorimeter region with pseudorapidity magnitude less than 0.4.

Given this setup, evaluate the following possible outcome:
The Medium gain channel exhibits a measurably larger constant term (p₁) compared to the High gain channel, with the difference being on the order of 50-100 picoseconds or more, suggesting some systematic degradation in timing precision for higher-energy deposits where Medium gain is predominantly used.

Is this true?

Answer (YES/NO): NO